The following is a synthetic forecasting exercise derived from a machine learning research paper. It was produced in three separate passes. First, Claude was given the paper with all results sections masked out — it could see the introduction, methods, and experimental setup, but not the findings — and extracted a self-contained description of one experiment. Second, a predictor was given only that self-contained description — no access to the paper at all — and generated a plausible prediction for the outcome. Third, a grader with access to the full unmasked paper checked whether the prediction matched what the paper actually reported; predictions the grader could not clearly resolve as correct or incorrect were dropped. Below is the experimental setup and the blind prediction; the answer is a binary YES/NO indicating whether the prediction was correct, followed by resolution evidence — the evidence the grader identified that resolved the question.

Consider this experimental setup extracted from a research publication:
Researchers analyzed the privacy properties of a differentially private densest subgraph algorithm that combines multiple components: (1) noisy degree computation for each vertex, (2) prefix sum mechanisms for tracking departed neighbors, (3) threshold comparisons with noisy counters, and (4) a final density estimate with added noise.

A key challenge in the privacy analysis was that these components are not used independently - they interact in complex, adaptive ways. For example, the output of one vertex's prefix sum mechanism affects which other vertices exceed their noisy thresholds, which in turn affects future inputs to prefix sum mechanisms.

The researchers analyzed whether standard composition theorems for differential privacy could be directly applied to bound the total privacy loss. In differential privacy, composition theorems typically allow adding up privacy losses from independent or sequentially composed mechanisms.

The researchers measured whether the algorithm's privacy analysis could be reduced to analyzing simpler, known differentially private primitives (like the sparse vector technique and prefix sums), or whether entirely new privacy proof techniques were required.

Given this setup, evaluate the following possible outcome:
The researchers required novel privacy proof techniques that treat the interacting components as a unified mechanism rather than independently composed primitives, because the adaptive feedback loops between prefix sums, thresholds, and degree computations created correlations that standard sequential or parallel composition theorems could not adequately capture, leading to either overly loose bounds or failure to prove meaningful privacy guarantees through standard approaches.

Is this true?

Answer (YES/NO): NO